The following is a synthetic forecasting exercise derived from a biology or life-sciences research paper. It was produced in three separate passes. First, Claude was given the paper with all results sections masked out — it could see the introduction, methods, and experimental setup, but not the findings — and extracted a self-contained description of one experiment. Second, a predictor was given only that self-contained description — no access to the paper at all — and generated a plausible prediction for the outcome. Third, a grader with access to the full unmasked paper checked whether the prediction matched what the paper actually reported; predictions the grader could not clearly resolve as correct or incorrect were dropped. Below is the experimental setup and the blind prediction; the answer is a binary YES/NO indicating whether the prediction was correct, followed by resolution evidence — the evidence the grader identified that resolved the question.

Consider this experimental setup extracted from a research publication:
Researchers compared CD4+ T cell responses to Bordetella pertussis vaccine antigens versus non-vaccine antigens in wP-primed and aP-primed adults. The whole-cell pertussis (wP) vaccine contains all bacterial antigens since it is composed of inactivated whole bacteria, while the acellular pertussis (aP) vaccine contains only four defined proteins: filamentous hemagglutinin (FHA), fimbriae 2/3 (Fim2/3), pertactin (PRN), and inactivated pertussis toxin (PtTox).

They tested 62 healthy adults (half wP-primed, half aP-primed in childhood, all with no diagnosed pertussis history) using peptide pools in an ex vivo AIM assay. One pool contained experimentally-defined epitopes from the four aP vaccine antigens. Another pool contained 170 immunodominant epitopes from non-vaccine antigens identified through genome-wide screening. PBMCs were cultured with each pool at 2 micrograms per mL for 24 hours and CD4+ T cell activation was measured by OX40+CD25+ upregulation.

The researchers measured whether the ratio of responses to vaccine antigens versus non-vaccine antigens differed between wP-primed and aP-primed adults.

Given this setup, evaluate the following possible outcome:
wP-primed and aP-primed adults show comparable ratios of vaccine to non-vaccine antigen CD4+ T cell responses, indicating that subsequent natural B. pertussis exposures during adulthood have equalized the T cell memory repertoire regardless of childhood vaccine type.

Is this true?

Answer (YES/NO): YES